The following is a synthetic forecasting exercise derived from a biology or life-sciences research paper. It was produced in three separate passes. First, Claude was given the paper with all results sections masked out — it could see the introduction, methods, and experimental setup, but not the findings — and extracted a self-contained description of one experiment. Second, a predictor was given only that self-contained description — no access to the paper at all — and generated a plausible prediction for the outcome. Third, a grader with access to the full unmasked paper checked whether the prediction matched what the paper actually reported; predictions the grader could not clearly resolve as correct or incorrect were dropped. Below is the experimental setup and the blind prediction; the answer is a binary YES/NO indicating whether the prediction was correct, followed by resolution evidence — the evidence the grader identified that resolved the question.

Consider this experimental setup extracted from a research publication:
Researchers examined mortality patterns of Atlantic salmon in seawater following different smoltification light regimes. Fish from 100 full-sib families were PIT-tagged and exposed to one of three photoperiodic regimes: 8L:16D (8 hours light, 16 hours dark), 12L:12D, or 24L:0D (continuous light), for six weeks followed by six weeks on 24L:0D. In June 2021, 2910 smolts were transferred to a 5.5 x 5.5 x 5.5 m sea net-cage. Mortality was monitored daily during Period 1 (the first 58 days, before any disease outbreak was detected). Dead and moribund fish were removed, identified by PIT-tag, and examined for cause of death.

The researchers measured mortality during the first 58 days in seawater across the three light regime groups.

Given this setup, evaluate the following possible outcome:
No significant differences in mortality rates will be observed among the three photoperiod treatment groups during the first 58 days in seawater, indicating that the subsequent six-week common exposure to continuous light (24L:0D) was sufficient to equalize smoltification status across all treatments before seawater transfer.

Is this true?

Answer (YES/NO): NO